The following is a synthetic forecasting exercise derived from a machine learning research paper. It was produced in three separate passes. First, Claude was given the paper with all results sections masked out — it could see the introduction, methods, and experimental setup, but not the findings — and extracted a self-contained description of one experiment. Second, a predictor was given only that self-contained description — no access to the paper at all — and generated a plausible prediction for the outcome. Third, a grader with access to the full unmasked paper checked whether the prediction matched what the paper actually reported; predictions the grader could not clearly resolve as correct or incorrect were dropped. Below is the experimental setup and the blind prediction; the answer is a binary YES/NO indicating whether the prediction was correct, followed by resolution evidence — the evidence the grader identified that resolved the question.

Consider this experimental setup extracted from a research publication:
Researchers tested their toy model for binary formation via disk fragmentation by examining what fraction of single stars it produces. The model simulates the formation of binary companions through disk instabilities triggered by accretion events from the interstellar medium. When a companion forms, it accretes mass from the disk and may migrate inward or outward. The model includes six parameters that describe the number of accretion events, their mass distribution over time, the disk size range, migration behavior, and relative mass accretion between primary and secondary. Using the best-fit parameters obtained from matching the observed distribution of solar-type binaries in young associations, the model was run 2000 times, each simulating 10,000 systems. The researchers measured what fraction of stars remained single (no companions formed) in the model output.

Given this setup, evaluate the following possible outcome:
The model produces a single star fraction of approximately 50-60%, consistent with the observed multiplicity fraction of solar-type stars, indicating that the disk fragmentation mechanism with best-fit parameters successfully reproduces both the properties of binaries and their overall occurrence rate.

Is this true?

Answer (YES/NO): NO